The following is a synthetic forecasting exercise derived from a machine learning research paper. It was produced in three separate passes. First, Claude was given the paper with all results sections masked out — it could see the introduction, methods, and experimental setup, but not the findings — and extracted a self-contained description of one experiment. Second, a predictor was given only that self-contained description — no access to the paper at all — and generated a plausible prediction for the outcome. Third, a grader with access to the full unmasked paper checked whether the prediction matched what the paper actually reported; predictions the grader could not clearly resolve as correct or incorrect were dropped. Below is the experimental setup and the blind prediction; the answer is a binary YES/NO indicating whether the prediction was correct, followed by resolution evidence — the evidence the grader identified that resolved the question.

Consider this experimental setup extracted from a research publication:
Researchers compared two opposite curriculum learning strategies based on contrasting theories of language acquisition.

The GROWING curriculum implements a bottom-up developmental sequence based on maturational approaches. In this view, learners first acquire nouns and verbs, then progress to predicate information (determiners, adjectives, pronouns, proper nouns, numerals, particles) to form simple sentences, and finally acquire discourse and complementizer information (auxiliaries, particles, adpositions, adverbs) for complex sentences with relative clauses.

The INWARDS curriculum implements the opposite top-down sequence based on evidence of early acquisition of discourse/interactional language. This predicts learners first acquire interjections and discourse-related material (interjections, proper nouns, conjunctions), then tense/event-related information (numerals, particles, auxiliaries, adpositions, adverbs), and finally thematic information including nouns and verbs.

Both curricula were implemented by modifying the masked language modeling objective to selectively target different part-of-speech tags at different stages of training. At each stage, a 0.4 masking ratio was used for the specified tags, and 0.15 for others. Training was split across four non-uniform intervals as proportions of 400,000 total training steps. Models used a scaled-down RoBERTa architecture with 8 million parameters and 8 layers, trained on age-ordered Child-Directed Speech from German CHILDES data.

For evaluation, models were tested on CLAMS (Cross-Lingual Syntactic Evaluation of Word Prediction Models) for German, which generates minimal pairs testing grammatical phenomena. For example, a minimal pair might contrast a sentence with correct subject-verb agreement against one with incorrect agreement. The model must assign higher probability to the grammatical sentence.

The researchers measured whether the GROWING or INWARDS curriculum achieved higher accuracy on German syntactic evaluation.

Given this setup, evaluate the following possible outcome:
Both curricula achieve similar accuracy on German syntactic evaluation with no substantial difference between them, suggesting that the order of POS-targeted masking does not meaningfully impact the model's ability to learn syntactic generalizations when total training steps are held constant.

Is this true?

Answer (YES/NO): YES